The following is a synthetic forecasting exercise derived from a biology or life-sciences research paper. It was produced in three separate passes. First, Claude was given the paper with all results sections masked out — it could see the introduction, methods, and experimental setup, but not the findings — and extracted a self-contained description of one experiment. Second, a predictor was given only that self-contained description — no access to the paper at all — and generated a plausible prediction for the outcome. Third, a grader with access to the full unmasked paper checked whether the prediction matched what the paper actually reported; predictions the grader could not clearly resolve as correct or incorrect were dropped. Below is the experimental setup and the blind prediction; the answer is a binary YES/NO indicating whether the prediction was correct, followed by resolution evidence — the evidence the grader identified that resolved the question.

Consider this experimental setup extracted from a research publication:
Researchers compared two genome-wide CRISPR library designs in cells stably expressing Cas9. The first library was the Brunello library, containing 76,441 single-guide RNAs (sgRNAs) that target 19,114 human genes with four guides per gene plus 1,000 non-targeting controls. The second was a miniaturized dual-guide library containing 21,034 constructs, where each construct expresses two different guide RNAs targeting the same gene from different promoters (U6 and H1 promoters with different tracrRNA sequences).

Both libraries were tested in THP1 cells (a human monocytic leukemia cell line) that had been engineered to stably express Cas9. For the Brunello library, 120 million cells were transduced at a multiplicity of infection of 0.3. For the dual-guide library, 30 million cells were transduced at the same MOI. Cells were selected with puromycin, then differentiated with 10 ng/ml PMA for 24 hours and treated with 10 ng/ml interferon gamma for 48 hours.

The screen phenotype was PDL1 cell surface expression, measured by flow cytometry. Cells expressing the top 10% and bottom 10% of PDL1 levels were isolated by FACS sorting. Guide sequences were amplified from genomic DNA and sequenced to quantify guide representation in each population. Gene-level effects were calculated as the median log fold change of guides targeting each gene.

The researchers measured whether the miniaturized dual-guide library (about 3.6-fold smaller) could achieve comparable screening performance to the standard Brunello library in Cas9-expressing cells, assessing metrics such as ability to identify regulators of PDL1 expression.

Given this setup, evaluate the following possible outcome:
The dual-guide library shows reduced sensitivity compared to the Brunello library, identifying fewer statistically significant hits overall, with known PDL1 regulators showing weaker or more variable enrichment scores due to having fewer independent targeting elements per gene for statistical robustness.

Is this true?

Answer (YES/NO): NO